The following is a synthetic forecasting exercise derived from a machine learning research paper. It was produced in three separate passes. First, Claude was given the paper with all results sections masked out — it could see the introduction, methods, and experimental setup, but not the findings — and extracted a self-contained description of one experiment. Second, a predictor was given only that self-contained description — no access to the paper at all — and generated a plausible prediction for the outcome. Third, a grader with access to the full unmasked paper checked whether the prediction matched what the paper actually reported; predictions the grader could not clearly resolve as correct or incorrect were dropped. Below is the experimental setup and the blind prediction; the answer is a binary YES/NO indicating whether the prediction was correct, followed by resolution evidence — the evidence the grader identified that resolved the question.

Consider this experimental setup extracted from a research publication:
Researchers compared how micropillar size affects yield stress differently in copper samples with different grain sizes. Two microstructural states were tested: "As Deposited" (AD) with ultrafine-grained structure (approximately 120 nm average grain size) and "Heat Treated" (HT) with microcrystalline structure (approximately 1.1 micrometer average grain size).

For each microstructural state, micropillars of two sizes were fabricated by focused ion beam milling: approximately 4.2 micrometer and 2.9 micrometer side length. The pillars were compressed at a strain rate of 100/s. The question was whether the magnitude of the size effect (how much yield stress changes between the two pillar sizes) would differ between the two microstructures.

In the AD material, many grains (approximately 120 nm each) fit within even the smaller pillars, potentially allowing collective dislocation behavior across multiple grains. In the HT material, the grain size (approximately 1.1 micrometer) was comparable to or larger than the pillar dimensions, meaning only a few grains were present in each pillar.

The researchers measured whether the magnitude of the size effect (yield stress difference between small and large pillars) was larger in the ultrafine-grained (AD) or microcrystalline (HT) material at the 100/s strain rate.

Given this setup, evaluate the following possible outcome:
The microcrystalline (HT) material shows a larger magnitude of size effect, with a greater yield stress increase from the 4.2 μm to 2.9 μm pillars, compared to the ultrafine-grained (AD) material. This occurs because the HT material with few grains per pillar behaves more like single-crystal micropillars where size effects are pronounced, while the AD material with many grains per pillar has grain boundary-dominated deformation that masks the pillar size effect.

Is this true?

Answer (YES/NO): NO